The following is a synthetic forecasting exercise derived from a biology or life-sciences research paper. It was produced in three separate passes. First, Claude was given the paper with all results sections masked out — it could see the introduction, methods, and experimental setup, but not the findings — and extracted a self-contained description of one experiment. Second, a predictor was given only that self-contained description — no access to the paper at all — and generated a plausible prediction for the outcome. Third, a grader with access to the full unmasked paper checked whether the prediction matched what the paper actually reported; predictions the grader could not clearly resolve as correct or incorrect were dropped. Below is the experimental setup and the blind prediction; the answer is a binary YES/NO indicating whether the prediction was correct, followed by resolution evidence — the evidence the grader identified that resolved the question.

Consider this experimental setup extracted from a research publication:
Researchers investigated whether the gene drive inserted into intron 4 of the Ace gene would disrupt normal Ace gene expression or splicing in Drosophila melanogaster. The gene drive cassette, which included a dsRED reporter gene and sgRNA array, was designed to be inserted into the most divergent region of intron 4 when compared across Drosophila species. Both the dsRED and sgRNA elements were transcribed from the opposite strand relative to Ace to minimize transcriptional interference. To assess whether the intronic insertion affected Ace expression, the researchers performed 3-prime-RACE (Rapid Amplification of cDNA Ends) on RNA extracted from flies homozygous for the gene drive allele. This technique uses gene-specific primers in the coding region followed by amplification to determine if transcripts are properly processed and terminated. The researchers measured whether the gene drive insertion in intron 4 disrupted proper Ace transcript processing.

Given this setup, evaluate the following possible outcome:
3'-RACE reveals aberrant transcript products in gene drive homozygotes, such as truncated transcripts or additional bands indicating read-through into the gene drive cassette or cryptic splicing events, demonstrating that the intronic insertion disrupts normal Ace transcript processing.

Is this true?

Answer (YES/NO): YES